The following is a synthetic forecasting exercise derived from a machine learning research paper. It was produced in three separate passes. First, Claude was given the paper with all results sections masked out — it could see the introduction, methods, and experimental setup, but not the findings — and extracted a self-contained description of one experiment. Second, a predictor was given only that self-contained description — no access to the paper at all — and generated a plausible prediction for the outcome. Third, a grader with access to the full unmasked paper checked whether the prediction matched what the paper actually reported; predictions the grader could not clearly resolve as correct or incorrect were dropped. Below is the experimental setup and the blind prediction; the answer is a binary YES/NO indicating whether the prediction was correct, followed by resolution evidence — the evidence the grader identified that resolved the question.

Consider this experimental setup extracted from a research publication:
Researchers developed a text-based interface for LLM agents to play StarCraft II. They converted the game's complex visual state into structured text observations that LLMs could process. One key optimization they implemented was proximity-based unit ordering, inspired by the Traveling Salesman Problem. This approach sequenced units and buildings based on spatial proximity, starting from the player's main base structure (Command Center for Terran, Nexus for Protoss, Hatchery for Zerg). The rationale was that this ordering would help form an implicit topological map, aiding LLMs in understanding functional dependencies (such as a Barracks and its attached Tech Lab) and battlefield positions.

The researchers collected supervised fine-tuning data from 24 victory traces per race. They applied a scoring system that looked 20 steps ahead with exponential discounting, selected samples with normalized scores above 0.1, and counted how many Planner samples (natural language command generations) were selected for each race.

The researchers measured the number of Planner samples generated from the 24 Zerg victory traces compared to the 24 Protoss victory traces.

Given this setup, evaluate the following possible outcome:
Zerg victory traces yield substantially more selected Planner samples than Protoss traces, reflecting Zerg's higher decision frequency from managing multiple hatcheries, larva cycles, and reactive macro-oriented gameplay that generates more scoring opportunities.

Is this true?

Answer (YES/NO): YES